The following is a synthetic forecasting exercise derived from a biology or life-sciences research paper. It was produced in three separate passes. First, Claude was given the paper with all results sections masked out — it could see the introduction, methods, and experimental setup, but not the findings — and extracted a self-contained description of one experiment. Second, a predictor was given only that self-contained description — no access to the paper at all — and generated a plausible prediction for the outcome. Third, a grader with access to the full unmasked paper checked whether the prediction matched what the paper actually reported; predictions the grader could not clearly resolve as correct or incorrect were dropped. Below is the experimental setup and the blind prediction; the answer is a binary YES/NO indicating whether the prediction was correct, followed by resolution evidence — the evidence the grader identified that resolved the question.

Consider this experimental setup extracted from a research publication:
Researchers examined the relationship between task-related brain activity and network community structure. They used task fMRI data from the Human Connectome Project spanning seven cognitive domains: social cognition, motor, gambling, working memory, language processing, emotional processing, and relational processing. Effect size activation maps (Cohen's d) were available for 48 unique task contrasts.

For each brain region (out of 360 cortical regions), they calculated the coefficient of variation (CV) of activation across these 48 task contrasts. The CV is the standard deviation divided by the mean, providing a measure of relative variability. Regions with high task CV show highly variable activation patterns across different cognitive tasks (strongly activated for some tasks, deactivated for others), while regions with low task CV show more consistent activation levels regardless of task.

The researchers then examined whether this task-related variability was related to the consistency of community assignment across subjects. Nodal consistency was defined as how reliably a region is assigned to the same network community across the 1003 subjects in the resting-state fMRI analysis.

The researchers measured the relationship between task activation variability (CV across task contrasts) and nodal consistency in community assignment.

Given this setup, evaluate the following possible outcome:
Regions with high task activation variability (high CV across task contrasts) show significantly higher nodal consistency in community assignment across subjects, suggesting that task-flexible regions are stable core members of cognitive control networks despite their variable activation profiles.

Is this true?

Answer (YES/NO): NO